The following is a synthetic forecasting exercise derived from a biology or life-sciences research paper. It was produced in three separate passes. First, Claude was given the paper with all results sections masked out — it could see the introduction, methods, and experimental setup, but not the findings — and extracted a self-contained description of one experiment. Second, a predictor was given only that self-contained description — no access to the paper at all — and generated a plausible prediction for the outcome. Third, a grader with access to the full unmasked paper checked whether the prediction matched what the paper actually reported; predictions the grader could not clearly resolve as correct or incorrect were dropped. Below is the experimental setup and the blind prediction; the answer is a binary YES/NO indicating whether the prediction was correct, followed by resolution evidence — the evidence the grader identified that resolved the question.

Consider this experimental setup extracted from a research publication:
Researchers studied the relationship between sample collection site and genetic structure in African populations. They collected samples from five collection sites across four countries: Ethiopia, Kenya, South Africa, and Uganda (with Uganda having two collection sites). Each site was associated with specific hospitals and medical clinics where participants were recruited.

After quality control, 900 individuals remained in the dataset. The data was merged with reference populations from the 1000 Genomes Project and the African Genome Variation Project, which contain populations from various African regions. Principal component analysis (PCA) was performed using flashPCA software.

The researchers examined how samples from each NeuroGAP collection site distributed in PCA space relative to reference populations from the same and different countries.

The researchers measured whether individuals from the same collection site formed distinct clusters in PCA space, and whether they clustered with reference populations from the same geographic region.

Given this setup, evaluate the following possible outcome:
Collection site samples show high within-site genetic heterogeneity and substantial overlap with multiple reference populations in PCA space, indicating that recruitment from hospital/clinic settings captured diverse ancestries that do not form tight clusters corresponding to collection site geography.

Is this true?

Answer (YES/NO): NO